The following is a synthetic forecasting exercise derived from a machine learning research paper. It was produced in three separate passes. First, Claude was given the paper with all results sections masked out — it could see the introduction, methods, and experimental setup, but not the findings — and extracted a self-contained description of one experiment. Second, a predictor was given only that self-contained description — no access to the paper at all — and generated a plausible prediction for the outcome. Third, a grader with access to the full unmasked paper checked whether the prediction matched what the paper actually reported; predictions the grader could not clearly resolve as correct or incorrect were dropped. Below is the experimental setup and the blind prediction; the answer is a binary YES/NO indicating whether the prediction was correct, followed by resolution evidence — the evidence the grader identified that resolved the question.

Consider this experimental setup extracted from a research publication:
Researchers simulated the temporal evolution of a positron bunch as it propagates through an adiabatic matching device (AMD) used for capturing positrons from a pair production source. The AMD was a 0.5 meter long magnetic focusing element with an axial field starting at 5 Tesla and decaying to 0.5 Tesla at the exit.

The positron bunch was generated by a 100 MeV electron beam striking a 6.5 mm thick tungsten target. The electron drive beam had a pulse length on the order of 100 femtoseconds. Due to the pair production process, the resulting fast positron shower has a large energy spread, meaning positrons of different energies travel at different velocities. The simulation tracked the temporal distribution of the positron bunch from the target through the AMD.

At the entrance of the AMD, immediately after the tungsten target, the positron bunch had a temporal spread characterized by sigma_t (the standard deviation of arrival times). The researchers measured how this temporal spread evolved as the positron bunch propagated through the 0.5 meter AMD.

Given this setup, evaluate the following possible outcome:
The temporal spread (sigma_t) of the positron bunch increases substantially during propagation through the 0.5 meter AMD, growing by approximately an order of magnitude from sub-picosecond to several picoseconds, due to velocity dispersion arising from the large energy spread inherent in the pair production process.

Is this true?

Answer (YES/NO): NO